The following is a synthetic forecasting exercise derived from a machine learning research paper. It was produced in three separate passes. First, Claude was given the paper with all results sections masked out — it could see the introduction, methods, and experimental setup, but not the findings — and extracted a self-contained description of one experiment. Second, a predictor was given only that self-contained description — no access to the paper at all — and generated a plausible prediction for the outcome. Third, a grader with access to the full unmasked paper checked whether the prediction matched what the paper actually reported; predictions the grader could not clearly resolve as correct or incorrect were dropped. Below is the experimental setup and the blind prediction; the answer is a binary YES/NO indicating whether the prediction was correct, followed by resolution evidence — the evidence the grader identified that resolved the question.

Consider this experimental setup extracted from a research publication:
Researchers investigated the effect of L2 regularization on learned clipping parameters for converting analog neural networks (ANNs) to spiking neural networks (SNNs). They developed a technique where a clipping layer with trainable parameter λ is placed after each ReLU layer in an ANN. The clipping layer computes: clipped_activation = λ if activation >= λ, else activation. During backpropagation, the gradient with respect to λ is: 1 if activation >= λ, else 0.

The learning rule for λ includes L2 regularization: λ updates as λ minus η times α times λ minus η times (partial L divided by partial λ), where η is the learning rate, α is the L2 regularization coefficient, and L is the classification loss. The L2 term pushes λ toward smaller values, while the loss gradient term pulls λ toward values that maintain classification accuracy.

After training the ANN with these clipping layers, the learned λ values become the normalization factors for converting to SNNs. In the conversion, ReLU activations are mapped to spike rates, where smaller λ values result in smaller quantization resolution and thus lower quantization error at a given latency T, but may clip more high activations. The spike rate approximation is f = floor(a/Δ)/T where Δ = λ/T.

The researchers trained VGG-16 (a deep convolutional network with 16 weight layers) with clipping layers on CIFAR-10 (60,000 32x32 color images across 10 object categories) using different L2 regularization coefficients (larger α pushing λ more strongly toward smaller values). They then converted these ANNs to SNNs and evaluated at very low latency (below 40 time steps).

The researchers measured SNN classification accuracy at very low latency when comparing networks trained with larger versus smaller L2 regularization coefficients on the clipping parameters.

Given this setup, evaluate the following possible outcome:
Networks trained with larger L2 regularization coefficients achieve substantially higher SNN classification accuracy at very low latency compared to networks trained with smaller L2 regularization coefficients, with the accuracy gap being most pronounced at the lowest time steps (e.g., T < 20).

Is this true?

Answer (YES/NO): YES